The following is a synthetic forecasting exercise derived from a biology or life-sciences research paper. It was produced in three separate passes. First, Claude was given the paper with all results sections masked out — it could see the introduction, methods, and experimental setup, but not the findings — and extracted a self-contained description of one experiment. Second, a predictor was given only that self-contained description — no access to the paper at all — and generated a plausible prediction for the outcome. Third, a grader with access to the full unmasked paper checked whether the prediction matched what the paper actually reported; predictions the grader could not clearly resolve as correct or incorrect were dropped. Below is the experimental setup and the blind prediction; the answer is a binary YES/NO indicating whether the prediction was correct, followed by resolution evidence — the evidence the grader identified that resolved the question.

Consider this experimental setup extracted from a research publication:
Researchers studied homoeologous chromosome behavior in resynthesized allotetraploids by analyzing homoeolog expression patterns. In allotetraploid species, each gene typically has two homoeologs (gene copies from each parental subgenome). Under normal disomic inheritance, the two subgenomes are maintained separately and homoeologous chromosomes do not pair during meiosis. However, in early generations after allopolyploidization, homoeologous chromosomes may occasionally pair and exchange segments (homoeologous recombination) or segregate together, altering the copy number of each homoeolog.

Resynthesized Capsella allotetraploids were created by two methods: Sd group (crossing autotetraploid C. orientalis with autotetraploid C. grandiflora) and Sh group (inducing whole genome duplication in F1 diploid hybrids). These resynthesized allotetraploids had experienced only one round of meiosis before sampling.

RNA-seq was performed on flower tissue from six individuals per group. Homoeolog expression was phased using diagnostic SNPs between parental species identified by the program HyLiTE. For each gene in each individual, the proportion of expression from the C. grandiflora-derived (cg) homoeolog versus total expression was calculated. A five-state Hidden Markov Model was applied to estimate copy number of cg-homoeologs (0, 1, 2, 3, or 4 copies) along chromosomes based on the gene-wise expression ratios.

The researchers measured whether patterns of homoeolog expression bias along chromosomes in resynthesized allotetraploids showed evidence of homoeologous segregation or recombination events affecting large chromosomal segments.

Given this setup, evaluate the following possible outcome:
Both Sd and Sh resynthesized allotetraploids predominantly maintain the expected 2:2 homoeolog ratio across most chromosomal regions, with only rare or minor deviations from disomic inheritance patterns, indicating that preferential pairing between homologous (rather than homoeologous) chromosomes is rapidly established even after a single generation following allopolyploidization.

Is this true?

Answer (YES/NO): NO